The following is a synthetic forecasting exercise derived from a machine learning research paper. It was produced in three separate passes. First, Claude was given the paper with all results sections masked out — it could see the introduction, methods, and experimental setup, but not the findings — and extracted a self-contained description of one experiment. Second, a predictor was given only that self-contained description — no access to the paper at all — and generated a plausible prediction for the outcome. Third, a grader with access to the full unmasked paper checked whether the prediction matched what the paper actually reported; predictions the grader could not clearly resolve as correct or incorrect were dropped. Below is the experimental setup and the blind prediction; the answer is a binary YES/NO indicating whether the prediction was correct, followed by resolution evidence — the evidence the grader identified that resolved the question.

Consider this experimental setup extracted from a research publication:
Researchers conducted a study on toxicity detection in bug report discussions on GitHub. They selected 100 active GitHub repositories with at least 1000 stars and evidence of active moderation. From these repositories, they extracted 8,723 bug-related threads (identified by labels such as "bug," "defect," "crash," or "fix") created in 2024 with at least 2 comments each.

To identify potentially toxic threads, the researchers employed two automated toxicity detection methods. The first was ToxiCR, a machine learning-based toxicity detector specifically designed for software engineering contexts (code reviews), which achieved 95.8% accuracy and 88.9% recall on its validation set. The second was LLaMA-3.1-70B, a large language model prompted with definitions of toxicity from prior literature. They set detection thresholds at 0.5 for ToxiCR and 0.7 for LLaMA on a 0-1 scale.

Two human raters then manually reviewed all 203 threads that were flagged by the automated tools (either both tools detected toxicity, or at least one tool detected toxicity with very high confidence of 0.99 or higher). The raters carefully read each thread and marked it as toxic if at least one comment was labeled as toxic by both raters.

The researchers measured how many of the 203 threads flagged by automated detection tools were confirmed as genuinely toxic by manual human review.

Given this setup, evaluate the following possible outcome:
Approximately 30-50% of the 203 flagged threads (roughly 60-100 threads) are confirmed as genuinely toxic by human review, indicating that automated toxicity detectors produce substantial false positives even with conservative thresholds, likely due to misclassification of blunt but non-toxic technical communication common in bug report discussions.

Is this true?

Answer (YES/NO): YES